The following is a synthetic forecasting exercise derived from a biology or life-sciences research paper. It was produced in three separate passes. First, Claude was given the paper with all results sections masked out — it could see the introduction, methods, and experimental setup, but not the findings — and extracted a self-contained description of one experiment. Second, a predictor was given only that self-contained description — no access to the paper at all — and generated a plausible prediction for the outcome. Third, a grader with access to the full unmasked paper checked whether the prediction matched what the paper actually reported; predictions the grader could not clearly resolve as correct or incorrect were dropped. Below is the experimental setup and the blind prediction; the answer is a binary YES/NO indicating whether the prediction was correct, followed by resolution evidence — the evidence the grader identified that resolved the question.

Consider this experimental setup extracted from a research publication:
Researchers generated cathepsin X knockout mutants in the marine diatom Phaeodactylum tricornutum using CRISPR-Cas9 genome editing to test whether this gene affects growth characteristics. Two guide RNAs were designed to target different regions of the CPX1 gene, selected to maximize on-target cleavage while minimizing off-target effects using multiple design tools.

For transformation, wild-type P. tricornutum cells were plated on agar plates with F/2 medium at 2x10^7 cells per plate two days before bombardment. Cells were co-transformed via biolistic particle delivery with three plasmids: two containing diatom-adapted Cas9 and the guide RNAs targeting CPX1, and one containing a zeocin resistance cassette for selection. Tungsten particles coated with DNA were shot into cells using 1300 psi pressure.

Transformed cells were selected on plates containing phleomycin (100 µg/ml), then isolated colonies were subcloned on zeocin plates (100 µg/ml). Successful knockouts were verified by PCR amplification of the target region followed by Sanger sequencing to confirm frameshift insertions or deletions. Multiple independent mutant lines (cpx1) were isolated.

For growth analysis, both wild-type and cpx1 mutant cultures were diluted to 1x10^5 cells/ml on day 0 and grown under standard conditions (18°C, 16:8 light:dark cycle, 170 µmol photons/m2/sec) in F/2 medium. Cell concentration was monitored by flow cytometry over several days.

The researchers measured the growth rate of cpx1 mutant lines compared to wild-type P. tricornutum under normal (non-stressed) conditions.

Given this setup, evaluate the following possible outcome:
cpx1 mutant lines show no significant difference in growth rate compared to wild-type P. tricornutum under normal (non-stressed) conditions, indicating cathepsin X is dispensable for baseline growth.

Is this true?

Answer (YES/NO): NO